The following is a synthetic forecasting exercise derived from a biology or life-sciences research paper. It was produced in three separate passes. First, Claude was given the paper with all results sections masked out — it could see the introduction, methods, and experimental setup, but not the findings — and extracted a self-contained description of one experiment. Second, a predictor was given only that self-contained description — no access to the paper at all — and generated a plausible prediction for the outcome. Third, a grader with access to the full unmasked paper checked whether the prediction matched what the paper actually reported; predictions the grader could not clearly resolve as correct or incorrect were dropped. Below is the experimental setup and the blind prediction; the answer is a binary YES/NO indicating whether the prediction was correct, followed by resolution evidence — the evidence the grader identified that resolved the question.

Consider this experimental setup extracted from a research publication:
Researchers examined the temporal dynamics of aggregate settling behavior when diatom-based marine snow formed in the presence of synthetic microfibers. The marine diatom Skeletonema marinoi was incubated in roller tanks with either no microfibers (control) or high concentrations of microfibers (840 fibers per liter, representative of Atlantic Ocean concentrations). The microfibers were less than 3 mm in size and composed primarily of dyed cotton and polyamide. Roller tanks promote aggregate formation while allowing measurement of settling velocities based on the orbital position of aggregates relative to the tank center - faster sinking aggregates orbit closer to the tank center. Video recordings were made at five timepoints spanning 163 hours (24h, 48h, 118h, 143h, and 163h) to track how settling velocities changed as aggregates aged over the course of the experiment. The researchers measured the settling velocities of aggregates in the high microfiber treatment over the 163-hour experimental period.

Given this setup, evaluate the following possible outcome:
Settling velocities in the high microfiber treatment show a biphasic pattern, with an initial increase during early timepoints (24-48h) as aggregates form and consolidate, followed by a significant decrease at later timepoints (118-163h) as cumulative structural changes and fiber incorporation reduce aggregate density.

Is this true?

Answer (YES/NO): NO